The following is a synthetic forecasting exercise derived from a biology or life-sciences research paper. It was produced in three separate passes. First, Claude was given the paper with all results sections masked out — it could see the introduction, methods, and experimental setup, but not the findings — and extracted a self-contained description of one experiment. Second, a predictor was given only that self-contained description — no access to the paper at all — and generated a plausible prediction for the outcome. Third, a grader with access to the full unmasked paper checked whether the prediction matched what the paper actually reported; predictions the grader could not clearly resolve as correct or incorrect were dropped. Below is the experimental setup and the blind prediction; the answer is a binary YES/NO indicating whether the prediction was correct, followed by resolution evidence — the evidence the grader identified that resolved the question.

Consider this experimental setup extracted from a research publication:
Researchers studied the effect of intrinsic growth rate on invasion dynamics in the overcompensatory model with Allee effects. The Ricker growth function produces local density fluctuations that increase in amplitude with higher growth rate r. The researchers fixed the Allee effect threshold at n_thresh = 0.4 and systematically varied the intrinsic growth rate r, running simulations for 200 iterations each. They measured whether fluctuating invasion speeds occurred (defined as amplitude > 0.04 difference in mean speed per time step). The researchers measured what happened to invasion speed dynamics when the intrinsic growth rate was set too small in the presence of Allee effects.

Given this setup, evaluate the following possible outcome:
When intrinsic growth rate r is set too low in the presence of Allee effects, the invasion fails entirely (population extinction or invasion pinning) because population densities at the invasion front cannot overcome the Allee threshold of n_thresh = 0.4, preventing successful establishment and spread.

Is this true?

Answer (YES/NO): NO